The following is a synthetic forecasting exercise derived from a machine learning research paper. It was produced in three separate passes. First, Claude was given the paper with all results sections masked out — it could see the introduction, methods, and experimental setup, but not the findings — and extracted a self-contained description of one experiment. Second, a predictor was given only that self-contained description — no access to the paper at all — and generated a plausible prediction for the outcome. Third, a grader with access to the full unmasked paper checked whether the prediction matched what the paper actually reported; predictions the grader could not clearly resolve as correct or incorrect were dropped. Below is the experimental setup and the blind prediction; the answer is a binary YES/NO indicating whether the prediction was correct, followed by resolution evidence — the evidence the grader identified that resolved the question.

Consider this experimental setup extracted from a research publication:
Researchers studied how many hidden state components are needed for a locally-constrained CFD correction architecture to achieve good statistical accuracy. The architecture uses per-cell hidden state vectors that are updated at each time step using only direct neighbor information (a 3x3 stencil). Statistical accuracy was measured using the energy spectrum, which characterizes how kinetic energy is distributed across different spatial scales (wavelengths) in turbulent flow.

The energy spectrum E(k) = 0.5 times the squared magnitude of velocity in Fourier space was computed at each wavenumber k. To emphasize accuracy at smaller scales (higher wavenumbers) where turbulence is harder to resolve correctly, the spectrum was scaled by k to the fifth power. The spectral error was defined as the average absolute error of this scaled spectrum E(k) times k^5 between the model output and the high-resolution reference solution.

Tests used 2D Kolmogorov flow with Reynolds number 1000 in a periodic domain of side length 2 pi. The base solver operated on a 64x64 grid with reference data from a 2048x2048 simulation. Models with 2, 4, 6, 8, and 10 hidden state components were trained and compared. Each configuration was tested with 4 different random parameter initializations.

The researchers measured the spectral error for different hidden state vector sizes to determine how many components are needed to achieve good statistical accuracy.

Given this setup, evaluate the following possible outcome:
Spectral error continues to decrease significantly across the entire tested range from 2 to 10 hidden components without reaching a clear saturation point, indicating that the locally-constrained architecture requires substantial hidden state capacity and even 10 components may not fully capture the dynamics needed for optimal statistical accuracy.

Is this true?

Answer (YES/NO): NO